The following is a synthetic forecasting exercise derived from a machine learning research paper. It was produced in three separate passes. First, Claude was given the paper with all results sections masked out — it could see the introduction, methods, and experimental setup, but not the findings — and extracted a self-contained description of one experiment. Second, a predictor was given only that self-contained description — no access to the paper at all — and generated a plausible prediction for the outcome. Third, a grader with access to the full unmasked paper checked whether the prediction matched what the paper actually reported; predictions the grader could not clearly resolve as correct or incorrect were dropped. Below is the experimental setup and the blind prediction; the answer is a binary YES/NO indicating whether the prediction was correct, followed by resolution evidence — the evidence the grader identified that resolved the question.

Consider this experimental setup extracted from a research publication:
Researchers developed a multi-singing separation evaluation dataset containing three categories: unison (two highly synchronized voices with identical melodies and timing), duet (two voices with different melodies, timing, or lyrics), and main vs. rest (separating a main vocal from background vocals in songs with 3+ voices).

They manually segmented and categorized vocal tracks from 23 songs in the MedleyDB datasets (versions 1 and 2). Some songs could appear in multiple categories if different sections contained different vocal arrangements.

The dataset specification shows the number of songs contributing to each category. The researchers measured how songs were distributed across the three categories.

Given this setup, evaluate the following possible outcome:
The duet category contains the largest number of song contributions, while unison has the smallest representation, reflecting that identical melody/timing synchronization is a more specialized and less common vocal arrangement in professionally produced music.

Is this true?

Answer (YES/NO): NO